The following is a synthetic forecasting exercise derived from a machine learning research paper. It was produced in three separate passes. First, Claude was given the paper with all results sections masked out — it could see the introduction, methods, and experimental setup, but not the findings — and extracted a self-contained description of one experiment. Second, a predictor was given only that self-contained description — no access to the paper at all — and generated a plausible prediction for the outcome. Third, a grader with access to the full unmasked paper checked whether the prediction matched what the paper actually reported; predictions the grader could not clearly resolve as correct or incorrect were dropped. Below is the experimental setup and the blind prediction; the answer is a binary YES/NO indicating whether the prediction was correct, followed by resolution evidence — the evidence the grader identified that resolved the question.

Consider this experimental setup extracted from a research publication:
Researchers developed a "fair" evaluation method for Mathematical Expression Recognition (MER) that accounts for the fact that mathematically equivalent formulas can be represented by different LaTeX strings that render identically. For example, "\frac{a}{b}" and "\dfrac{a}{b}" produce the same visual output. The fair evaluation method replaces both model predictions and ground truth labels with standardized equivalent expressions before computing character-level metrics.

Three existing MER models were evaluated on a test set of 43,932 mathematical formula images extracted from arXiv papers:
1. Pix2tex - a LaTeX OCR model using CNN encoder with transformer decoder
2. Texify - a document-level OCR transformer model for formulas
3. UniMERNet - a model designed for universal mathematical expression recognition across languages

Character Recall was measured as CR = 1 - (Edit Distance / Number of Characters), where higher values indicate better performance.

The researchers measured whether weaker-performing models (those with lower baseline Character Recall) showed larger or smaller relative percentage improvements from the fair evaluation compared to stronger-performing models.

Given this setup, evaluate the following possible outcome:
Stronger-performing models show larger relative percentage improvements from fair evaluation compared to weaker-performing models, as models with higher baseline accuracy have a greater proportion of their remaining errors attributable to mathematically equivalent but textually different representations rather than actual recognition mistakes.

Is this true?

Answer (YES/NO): NO